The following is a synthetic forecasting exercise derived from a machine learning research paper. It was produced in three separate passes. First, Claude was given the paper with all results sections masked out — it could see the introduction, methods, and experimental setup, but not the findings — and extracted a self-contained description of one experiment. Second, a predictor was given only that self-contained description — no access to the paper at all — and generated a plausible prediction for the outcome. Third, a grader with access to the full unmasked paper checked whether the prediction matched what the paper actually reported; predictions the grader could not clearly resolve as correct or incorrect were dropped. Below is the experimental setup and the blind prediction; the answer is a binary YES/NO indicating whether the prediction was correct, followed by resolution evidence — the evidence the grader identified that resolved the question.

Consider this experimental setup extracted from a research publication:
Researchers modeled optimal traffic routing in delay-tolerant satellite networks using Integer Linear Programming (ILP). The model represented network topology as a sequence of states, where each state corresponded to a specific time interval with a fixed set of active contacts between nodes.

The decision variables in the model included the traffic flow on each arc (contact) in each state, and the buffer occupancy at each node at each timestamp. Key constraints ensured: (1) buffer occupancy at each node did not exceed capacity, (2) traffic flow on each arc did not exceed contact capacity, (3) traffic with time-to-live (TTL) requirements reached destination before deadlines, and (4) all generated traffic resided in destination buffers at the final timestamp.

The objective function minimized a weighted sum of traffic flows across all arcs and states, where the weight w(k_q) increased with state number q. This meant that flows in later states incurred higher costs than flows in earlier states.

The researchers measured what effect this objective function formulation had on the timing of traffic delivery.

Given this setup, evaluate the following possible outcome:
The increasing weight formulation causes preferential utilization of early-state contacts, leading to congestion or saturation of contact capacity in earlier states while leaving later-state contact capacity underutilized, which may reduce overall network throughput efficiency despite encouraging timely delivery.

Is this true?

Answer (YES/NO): NO